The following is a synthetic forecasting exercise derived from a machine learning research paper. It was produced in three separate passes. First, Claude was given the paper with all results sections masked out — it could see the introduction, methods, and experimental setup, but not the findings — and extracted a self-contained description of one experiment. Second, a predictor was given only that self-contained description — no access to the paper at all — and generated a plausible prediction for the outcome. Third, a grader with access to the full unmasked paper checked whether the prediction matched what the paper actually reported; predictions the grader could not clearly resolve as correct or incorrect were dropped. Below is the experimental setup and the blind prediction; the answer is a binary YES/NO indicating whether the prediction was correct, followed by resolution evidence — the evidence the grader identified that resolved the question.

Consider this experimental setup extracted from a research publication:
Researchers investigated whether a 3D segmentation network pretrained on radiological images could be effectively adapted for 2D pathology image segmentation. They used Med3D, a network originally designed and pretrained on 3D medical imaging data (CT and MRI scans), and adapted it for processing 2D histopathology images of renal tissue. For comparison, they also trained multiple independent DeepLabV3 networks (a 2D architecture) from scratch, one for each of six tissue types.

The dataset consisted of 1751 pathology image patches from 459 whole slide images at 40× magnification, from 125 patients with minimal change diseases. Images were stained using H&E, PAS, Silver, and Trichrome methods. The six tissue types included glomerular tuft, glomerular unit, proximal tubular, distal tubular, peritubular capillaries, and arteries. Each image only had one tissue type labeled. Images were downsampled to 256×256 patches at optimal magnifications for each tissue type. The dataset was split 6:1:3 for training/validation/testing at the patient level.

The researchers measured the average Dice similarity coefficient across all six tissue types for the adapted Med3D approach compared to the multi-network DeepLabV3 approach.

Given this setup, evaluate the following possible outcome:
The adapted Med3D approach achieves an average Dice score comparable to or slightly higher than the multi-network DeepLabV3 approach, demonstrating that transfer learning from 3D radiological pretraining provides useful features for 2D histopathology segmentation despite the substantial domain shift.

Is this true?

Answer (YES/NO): NO